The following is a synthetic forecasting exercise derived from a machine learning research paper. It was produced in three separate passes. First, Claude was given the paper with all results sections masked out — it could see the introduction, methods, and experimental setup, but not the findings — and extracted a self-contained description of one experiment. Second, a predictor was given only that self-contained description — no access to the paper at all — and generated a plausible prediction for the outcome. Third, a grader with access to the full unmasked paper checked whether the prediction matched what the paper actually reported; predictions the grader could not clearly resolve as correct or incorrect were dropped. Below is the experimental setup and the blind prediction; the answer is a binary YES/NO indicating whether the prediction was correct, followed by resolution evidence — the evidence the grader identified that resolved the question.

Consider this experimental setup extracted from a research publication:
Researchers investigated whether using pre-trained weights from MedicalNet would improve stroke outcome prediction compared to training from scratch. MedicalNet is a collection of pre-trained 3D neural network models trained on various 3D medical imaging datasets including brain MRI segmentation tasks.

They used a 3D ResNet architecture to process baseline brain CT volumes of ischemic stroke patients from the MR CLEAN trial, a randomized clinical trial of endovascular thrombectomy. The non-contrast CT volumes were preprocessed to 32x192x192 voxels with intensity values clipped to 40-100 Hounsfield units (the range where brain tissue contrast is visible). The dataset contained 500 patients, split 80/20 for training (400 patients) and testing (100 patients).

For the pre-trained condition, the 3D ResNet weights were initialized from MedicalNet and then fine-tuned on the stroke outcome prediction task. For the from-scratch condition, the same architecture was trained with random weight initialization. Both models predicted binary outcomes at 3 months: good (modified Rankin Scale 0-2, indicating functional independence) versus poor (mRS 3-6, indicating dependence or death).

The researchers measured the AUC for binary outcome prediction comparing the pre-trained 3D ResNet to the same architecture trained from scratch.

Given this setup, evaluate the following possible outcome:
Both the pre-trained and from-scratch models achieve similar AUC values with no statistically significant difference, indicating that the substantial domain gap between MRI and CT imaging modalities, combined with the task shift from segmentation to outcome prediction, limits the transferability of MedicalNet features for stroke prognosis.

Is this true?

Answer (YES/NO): NO